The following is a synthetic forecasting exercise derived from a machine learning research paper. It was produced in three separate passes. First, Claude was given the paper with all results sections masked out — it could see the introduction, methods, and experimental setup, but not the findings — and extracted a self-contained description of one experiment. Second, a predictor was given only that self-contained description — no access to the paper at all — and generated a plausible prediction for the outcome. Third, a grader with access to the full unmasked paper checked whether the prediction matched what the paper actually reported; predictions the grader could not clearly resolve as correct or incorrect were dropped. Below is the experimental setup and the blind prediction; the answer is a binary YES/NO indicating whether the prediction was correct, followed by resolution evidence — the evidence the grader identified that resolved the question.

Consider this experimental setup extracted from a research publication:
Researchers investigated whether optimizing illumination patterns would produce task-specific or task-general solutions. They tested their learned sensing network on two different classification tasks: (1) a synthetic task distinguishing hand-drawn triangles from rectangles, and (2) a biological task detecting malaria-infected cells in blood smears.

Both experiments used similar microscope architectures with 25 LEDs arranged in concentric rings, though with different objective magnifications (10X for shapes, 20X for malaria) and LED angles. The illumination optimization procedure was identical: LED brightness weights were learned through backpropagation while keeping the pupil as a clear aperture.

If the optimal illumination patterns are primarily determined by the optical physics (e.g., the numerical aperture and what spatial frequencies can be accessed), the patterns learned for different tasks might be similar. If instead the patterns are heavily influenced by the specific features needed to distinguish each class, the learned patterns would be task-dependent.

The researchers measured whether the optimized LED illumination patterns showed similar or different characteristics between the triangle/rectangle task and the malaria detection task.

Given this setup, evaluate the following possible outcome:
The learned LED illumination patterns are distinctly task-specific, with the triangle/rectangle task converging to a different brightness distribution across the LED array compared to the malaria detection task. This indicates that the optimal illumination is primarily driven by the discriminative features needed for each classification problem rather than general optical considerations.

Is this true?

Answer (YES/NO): NO